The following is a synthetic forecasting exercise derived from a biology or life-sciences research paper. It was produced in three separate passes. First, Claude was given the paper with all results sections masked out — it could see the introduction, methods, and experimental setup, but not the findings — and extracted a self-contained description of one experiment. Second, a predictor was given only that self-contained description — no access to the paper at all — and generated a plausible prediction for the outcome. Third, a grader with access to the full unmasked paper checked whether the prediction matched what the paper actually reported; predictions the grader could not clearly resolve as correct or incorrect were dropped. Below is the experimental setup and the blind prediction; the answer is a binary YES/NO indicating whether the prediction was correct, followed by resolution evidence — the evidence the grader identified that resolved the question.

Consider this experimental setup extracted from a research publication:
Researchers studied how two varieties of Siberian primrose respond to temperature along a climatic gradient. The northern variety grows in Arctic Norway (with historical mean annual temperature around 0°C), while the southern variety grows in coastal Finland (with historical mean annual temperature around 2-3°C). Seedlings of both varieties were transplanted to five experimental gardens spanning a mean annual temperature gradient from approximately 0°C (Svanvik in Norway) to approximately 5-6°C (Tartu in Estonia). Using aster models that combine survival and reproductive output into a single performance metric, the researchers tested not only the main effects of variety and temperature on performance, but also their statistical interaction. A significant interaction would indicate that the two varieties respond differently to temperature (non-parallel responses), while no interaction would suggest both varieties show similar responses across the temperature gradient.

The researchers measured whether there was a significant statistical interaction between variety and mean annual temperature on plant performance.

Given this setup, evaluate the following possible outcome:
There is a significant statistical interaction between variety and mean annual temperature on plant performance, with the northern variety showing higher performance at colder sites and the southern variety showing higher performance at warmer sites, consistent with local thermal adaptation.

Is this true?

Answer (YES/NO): NO